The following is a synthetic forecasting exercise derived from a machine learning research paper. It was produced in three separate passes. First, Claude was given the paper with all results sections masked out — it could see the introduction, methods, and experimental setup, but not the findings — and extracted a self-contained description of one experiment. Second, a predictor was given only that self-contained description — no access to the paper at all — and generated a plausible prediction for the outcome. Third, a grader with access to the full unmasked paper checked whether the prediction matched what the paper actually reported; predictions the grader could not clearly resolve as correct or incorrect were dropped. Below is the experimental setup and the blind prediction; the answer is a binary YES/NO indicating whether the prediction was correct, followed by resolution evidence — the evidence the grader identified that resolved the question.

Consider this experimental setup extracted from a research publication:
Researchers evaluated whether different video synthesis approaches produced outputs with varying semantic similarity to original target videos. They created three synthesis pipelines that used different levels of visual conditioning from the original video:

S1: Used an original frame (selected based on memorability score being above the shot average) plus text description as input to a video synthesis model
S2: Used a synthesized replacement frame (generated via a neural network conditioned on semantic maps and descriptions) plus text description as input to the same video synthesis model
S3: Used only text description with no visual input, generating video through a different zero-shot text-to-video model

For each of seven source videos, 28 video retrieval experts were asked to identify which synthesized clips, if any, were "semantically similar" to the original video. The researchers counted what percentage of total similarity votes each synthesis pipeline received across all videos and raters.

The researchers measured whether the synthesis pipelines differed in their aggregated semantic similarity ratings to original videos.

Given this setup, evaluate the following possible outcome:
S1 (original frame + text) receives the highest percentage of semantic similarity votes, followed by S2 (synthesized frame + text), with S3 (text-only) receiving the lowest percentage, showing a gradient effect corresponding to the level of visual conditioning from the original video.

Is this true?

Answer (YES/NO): NO